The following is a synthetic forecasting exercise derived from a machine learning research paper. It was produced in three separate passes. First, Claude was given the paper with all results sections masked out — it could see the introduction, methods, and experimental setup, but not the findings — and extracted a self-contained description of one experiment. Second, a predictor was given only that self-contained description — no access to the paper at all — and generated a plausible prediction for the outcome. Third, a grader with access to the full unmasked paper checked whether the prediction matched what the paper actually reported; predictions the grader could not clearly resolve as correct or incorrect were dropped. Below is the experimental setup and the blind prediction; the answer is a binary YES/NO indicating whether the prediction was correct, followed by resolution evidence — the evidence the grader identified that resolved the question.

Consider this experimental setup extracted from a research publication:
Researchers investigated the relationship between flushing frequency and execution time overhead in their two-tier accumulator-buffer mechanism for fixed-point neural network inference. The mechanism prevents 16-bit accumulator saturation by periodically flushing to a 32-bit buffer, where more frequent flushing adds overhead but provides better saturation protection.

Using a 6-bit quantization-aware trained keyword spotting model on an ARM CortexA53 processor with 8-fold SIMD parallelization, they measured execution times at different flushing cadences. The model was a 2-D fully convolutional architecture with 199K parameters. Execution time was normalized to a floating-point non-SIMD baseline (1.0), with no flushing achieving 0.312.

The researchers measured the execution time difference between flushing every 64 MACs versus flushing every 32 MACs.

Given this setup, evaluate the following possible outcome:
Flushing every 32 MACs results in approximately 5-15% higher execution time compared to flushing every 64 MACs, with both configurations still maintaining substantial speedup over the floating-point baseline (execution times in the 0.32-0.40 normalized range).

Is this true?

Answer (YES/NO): NO